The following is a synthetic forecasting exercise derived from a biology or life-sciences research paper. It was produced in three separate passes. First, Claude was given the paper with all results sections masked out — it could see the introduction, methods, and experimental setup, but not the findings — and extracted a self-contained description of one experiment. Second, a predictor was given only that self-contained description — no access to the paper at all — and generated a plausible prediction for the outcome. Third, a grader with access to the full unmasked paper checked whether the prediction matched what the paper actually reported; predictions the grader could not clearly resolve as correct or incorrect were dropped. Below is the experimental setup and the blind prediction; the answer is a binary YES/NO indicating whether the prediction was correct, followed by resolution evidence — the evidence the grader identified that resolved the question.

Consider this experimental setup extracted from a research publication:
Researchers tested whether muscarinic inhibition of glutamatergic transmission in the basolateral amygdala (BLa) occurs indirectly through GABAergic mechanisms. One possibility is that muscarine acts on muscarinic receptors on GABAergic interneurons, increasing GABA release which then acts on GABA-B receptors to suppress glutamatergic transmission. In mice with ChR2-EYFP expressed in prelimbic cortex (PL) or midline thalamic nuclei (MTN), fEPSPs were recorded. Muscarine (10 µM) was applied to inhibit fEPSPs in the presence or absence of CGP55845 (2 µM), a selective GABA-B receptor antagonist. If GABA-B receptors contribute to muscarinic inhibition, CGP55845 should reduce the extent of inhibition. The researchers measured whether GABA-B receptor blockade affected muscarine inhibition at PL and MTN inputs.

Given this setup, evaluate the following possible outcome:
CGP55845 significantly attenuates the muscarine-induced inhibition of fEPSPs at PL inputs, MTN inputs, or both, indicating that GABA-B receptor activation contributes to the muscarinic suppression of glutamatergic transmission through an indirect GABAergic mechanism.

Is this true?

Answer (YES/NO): NO